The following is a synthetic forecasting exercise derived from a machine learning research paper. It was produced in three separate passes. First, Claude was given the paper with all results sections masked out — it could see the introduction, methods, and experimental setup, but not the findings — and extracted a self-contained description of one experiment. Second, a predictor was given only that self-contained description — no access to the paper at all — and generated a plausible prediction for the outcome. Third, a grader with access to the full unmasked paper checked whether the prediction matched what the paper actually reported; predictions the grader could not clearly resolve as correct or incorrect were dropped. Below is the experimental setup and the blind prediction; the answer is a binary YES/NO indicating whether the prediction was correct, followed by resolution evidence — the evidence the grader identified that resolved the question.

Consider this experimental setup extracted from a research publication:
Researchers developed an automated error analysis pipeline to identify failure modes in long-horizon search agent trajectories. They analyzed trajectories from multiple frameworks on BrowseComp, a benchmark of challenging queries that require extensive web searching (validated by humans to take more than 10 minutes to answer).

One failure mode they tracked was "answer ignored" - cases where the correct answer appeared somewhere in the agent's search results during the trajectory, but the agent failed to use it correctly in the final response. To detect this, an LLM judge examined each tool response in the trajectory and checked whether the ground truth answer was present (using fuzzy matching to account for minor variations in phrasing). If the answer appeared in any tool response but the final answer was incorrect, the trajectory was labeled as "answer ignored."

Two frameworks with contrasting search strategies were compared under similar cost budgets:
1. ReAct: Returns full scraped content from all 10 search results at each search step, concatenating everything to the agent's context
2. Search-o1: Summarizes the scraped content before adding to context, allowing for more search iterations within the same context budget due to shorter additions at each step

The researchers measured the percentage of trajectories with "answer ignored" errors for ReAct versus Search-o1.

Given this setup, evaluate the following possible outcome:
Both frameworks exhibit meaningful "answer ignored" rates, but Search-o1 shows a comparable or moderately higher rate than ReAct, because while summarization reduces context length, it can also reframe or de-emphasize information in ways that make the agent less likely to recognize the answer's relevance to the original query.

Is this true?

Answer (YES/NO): YES